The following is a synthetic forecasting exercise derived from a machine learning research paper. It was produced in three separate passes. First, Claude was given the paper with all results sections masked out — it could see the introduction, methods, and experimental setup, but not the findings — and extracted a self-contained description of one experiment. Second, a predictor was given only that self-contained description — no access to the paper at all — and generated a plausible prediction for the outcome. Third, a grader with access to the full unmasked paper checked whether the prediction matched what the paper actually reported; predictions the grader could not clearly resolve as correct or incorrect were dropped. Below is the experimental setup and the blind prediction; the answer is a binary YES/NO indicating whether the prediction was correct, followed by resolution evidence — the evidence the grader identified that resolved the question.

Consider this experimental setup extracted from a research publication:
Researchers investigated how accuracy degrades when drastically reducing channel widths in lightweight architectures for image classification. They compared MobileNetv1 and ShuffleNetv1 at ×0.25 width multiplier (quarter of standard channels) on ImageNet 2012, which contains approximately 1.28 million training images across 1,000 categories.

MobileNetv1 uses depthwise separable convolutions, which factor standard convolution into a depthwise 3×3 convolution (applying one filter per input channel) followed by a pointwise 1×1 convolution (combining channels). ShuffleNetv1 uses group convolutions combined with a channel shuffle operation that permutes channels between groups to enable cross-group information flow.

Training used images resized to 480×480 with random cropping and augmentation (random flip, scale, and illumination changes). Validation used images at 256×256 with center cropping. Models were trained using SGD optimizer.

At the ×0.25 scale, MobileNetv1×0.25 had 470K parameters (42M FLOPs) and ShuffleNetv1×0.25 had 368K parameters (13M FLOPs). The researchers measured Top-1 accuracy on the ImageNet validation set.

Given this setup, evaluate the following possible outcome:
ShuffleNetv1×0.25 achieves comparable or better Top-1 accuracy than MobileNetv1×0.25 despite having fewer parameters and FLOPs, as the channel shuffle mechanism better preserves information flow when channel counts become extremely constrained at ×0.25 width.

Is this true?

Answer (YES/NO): NO